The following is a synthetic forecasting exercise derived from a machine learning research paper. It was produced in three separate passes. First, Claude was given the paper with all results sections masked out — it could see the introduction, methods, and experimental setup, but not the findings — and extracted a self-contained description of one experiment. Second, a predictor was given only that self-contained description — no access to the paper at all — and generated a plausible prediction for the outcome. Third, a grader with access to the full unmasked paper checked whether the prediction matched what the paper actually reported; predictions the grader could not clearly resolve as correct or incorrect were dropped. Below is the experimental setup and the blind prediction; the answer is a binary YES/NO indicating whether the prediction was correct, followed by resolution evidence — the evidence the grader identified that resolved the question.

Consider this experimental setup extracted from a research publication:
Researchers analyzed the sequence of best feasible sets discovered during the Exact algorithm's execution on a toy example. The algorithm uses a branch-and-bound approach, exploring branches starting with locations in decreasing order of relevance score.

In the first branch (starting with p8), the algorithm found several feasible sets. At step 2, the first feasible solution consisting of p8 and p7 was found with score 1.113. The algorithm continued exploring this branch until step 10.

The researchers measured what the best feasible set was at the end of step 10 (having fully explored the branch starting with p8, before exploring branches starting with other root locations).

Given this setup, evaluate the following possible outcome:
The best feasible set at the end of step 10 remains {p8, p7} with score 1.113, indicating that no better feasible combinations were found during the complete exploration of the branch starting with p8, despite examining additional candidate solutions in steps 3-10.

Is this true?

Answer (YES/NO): NO